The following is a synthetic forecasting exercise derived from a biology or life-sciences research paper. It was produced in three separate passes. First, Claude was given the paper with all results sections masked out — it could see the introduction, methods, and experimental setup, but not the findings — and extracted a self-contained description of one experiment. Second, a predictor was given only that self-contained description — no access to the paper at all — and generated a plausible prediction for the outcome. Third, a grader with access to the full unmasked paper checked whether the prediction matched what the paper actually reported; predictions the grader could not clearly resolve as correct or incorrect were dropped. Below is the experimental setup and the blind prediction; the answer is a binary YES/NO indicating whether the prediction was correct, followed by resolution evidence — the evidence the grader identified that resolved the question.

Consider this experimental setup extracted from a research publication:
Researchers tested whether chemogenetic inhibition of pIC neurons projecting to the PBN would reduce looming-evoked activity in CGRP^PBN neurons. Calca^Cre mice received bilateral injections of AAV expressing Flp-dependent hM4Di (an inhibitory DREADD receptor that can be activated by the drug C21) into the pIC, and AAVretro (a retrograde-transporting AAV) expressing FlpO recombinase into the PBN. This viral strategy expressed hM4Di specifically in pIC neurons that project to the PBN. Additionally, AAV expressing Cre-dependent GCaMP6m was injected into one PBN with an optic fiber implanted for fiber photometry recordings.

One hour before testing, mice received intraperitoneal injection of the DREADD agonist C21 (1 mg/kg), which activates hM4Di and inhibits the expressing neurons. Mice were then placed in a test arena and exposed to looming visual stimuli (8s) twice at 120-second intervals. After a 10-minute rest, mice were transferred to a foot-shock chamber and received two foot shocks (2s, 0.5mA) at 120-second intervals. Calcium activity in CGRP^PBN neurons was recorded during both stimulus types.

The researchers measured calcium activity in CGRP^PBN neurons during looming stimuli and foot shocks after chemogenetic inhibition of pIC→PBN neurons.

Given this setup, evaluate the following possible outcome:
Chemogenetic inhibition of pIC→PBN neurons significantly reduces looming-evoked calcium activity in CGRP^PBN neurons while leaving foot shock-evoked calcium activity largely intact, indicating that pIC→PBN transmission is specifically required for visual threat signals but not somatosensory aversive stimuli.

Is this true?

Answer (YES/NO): YES